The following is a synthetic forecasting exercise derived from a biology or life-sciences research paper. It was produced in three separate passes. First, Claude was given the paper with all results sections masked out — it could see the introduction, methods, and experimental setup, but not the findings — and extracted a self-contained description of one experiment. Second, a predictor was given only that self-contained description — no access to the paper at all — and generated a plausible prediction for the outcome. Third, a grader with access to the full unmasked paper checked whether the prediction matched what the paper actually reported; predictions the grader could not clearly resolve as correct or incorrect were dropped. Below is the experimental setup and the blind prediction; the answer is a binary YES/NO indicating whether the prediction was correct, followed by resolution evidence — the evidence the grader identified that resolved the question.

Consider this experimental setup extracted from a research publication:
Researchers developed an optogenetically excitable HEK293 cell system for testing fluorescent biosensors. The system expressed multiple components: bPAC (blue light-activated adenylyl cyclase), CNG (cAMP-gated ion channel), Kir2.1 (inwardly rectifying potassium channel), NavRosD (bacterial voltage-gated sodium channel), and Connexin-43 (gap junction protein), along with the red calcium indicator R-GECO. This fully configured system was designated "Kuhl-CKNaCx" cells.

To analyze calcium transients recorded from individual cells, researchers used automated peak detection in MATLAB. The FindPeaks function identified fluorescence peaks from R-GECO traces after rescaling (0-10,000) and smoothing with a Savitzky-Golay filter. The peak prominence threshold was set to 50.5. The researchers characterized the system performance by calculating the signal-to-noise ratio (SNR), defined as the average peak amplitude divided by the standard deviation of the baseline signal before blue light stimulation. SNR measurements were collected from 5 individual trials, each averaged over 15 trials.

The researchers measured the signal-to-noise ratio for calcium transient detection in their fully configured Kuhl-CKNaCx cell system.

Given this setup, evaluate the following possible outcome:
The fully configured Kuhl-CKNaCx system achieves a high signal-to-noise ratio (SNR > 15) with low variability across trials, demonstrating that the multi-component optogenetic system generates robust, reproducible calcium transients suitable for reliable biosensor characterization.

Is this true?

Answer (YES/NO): NO